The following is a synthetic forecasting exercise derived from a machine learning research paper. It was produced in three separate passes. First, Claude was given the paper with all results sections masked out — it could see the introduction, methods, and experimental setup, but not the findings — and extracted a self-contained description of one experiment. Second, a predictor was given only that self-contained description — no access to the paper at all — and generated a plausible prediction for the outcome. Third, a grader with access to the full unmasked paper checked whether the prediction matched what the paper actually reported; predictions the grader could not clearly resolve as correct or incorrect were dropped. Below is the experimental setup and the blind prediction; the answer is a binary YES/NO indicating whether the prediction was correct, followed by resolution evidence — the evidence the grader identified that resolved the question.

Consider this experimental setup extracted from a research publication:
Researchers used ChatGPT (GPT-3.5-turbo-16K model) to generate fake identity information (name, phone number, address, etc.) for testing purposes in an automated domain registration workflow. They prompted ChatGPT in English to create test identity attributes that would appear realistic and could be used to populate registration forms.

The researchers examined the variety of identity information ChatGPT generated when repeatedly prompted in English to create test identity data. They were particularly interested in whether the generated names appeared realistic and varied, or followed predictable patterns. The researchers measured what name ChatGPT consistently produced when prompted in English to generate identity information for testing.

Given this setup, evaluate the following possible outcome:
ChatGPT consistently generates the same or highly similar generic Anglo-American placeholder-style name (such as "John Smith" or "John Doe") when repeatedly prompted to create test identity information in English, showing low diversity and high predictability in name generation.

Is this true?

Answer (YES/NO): YES